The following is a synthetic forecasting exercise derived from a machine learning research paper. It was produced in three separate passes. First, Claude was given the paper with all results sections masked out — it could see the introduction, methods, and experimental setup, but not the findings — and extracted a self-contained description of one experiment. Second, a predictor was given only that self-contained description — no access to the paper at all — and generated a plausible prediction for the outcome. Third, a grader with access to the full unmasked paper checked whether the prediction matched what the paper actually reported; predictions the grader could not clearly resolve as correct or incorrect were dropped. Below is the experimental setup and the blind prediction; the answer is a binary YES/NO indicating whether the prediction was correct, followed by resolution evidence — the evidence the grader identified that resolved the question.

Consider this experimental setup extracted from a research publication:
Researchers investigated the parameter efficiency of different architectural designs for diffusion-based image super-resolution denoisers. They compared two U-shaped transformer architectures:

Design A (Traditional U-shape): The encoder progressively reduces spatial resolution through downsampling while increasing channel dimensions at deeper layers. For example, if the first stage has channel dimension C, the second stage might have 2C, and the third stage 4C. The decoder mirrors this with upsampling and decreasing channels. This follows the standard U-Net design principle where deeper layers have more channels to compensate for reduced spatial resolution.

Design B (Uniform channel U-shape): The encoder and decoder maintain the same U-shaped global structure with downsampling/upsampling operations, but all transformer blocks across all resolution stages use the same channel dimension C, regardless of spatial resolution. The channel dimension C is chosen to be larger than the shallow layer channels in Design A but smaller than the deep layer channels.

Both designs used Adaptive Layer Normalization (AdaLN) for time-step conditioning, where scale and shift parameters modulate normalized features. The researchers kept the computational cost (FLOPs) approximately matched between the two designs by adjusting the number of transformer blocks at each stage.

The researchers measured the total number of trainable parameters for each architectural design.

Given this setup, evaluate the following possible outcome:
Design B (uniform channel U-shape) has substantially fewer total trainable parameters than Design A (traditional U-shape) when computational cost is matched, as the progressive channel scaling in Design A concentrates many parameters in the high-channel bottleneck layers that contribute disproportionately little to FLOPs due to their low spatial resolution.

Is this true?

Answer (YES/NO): YES